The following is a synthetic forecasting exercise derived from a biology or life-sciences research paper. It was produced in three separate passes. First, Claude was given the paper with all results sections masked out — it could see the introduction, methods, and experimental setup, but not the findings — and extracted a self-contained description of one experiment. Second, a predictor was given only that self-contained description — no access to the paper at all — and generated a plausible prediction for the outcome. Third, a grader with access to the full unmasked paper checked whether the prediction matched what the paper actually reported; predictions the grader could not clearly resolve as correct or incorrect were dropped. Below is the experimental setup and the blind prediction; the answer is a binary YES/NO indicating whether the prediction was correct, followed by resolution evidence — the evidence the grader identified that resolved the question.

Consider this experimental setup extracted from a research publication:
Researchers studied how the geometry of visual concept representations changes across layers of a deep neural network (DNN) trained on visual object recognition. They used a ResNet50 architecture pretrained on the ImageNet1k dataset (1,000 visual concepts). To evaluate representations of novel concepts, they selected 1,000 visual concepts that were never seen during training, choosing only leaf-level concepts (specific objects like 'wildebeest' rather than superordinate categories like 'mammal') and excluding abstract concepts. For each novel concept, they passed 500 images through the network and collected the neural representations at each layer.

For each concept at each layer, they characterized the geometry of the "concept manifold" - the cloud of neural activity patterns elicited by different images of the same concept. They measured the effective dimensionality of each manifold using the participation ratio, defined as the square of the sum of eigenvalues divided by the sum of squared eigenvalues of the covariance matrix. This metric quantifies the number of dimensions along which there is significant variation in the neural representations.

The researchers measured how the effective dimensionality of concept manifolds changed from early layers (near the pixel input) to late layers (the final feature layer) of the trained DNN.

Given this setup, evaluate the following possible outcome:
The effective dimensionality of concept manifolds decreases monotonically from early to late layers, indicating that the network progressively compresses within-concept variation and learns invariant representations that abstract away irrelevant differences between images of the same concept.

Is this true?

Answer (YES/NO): NO